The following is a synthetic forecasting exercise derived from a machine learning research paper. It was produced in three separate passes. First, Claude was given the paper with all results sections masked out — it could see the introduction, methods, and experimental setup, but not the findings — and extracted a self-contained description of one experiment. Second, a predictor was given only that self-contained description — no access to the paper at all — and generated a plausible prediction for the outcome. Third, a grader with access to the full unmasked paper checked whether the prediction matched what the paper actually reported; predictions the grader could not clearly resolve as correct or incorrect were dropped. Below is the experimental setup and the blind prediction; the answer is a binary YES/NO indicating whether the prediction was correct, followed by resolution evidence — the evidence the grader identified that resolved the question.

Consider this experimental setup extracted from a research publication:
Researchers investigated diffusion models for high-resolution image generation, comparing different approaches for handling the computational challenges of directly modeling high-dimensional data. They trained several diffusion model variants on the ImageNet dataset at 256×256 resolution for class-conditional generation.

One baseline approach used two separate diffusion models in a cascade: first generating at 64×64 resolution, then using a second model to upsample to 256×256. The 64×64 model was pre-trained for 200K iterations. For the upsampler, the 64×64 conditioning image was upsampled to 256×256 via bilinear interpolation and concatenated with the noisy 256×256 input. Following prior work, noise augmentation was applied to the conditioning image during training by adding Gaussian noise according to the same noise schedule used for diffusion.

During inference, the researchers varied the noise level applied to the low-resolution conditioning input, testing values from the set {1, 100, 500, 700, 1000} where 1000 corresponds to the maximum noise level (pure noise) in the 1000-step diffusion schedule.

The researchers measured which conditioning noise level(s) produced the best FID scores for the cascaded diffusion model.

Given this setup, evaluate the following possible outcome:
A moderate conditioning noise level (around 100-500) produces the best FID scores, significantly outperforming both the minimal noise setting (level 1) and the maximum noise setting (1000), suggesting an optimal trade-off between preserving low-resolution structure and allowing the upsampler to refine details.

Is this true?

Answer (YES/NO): NO